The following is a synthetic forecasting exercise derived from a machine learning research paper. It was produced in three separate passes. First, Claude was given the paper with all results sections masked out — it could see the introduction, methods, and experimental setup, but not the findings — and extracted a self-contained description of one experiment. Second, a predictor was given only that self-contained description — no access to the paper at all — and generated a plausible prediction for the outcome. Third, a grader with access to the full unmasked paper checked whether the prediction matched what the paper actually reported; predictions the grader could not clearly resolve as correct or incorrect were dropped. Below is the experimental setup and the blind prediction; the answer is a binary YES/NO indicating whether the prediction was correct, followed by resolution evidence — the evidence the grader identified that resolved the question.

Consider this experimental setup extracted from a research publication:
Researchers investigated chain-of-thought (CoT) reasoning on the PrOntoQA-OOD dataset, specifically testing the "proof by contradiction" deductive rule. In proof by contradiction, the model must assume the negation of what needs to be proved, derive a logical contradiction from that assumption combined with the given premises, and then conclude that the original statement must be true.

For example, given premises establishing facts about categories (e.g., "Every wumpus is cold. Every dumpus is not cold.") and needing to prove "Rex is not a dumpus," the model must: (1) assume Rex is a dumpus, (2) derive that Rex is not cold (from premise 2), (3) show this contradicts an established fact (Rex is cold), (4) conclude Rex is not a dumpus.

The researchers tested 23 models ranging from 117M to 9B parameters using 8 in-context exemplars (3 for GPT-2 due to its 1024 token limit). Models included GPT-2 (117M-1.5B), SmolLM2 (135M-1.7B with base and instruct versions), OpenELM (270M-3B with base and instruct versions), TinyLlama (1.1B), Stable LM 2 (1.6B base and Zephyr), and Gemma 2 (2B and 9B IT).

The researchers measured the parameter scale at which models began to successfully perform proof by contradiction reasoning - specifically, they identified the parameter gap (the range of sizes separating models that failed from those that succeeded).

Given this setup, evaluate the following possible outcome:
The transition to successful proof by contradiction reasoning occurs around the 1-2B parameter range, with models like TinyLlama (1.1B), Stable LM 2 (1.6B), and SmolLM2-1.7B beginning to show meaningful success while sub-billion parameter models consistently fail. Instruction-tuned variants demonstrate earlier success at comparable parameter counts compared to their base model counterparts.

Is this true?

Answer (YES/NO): NO